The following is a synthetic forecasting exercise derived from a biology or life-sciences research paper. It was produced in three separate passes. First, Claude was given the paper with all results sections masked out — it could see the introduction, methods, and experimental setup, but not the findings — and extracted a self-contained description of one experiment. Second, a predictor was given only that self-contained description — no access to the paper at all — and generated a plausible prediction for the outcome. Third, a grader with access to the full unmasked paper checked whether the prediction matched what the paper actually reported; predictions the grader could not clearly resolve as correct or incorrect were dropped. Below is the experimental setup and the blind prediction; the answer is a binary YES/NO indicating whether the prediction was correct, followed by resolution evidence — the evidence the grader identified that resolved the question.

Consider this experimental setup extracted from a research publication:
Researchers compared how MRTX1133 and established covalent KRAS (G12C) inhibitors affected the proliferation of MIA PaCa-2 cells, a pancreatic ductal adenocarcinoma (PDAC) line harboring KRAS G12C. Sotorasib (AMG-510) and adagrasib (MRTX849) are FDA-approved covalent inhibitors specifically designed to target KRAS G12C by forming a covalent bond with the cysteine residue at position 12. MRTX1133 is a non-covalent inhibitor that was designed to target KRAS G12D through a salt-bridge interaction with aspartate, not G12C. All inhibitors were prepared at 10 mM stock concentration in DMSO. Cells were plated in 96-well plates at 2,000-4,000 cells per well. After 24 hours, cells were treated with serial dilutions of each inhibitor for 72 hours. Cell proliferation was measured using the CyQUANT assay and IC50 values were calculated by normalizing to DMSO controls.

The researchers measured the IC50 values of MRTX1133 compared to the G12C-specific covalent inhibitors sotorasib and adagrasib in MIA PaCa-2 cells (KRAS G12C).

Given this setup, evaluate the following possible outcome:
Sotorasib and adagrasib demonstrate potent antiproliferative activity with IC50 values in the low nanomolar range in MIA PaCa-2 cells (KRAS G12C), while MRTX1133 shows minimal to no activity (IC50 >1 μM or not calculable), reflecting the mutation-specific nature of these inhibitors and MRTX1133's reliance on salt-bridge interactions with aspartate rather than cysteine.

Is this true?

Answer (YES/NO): NO